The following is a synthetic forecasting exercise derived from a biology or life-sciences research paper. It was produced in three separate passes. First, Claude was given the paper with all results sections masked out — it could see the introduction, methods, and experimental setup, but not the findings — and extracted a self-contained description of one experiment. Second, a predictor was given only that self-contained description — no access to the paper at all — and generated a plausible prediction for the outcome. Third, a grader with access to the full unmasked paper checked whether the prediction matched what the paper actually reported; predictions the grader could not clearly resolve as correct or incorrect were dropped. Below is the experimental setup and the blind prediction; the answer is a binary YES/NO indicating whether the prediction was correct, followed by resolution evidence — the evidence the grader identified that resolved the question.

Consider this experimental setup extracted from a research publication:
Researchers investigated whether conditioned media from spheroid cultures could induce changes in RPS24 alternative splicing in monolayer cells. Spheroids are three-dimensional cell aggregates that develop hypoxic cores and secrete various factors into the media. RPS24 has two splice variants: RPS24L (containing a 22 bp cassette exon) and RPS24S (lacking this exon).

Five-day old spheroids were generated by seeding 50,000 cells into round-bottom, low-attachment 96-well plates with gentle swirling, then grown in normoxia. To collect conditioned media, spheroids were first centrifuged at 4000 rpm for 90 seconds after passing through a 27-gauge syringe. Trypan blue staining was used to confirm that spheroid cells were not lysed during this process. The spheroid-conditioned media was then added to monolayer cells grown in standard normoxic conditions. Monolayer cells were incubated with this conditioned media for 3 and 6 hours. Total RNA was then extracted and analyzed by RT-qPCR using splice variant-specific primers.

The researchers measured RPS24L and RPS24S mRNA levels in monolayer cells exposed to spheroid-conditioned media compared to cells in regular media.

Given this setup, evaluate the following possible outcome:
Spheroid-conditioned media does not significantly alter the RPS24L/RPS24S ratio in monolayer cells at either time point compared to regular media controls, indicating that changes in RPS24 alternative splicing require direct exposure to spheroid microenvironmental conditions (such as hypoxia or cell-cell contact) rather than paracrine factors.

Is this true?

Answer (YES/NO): YES